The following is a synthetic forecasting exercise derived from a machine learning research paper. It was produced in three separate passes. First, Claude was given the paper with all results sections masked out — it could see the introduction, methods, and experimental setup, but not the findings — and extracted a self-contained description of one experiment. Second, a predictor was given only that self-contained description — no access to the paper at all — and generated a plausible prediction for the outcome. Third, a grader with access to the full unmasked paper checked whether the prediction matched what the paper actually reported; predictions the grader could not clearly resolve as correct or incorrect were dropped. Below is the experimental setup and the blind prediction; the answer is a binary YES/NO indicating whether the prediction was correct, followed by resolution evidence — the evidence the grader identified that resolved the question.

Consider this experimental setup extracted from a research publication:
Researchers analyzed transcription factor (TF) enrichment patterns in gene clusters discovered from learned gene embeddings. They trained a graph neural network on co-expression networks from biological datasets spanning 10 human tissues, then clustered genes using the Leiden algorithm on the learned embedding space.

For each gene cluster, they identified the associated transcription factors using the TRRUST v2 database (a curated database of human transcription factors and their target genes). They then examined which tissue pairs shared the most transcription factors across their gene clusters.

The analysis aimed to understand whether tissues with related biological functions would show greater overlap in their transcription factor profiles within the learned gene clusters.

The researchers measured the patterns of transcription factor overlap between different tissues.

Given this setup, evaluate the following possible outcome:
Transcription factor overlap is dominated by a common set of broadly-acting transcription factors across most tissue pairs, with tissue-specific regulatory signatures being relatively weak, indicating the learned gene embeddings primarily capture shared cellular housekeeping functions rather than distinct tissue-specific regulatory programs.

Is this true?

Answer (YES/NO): NO